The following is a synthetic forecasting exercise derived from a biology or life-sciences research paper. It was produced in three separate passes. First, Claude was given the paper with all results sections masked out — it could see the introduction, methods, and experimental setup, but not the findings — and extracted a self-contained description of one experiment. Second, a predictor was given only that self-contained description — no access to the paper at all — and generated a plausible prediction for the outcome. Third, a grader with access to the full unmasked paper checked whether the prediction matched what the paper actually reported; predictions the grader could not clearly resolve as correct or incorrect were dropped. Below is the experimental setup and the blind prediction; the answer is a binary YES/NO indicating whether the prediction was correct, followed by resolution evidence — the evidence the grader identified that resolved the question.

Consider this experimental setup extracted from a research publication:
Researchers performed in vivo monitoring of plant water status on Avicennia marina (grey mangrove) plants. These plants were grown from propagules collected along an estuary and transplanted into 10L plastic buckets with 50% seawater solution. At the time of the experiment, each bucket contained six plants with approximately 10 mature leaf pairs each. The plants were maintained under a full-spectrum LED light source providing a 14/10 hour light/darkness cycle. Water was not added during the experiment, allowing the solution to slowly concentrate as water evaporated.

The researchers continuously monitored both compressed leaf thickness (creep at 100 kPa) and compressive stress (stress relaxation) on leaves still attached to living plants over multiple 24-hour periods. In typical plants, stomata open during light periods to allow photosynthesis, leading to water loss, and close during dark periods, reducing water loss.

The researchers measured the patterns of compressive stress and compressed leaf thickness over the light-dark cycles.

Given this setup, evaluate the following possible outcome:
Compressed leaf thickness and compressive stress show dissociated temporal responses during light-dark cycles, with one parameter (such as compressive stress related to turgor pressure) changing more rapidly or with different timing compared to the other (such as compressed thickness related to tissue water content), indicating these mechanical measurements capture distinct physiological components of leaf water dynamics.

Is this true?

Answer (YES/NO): YES